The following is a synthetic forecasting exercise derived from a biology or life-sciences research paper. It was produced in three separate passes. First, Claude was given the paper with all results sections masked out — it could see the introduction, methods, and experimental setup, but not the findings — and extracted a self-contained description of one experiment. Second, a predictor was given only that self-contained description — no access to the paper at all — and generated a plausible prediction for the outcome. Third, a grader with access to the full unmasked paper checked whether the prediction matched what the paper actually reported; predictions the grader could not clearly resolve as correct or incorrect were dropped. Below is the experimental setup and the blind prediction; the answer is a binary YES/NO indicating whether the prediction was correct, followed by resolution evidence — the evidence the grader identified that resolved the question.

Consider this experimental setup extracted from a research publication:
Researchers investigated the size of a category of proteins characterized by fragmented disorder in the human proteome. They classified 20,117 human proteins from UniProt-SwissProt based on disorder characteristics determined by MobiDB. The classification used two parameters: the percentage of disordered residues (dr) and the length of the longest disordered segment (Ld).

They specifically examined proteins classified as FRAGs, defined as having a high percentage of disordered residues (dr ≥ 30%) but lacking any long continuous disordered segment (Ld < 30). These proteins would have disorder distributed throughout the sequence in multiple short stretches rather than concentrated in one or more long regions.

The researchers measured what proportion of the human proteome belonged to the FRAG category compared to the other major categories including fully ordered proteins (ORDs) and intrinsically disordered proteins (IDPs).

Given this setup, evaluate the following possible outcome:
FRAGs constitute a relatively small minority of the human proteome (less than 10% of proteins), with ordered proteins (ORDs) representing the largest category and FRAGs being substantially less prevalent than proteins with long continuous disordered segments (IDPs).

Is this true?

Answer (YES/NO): NO